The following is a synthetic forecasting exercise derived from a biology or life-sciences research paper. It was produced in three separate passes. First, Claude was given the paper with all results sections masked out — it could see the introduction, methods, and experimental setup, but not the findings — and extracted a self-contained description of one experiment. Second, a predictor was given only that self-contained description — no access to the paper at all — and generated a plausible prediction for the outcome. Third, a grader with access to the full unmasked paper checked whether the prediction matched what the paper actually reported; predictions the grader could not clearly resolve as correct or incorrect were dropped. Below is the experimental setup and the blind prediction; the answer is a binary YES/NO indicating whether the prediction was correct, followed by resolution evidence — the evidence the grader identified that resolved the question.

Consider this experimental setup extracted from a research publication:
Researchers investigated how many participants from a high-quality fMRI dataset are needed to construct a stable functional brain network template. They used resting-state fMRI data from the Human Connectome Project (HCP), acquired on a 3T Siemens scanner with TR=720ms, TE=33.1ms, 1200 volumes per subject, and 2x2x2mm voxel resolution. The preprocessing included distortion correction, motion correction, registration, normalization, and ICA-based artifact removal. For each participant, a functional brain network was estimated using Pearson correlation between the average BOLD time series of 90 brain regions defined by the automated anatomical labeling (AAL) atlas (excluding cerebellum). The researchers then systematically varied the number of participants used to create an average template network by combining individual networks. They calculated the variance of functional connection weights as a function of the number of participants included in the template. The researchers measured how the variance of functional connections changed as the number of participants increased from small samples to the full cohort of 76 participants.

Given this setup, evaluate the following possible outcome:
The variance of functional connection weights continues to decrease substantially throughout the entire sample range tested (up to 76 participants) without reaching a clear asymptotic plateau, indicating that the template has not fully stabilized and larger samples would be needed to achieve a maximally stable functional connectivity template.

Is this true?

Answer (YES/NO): NO